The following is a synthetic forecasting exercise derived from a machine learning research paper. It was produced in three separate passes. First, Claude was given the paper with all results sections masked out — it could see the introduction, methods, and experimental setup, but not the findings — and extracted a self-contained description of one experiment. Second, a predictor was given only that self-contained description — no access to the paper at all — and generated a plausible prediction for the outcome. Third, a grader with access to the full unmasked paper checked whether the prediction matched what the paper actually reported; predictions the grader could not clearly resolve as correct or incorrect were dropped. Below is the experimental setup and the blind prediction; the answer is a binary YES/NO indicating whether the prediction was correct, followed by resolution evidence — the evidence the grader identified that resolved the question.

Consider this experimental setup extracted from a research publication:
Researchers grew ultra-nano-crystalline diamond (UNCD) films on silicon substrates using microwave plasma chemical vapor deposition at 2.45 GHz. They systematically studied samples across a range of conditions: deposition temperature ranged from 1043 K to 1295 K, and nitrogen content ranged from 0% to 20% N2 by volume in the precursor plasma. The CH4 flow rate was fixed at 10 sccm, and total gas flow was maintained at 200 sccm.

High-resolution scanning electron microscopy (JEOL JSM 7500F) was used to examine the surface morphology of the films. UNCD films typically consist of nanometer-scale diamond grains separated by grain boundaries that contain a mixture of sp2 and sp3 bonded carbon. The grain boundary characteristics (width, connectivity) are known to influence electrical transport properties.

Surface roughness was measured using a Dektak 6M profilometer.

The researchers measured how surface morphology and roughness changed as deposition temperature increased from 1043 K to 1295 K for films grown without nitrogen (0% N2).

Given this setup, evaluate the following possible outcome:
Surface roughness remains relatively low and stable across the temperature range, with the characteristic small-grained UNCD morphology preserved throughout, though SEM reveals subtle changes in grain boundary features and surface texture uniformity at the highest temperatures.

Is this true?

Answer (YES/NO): NO